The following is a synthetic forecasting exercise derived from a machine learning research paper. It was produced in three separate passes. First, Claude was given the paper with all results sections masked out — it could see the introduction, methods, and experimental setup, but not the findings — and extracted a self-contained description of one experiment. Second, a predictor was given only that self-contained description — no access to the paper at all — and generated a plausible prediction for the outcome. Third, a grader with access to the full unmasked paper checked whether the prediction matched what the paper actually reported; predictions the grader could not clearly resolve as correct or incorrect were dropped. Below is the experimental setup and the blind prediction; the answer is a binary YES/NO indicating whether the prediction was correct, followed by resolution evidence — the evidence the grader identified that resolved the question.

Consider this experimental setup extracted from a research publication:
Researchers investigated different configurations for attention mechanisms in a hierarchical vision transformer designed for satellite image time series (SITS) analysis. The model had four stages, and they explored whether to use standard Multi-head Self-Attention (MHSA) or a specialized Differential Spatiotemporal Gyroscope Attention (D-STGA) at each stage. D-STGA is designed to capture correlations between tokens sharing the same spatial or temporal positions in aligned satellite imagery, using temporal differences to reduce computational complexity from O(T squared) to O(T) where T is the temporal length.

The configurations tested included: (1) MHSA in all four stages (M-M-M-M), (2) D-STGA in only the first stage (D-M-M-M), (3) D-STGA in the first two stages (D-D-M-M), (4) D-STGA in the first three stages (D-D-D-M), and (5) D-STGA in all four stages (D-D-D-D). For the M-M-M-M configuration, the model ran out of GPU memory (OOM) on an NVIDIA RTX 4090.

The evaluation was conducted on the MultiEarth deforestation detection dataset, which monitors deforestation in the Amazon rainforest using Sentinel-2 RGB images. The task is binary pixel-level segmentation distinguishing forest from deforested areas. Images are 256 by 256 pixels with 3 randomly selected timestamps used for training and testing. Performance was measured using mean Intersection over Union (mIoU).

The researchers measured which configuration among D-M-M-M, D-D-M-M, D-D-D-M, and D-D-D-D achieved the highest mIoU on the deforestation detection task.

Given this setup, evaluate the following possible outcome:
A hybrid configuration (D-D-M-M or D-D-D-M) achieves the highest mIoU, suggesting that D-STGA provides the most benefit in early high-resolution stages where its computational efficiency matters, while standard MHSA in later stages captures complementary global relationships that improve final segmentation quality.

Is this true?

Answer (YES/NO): YES